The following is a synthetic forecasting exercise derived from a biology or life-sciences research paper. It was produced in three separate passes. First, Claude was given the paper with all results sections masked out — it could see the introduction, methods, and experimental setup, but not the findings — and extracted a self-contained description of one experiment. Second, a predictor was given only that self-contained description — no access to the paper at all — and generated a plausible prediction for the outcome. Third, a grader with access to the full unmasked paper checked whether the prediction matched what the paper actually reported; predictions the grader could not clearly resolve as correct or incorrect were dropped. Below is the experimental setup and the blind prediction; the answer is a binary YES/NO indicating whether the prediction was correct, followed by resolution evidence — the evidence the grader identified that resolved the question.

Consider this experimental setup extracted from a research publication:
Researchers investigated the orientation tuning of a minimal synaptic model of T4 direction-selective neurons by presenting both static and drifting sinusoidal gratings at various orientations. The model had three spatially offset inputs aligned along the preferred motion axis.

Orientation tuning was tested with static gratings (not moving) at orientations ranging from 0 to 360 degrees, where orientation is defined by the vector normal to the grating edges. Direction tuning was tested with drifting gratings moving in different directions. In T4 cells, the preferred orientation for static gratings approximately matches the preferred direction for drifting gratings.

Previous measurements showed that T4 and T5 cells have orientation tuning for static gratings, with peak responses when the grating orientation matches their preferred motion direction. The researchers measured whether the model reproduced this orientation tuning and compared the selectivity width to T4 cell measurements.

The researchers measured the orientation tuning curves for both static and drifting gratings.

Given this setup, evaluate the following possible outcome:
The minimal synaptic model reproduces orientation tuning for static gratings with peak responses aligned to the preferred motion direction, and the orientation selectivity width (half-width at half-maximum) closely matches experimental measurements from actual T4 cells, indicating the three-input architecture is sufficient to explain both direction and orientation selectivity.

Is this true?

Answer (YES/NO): NO